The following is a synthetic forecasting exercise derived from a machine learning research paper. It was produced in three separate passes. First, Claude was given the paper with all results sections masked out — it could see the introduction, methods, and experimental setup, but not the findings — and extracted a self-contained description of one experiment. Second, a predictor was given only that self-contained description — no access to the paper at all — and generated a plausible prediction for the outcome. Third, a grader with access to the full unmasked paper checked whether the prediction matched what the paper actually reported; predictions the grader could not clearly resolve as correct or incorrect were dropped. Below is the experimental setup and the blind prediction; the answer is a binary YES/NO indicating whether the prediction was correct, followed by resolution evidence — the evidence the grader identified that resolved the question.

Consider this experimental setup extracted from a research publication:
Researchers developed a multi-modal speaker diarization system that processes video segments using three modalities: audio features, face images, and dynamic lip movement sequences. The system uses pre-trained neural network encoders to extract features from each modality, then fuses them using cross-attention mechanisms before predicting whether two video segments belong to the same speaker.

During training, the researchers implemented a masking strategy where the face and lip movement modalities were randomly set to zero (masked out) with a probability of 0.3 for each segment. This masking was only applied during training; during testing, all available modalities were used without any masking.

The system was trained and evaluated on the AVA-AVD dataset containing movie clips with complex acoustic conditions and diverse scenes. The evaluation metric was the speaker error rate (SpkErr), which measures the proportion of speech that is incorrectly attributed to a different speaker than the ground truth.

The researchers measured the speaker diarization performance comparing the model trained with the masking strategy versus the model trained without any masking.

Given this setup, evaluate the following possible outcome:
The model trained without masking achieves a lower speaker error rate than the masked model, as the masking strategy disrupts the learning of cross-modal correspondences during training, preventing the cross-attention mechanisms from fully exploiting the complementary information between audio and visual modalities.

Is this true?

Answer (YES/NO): NO